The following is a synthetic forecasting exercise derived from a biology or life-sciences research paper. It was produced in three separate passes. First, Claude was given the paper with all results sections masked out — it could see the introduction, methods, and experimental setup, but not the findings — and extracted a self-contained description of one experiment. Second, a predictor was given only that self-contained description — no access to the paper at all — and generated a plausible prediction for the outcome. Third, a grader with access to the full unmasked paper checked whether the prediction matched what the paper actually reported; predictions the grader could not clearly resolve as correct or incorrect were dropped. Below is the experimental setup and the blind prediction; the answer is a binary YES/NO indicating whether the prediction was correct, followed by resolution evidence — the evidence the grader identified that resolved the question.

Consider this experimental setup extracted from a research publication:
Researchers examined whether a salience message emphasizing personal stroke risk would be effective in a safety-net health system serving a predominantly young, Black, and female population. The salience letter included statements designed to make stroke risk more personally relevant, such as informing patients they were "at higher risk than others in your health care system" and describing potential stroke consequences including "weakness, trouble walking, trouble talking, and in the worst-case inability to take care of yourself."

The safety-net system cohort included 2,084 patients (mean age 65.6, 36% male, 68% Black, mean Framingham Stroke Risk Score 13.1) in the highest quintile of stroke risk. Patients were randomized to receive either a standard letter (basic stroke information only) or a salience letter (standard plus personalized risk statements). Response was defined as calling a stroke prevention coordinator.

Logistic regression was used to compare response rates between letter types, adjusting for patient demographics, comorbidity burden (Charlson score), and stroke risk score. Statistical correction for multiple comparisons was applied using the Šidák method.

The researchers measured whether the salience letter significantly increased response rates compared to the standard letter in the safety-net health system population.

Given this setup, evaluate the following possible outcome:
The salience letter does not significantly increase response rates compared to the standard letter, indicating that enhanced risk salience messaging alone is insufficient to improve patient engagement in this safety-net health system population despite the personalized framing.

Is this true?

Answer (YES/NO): YES